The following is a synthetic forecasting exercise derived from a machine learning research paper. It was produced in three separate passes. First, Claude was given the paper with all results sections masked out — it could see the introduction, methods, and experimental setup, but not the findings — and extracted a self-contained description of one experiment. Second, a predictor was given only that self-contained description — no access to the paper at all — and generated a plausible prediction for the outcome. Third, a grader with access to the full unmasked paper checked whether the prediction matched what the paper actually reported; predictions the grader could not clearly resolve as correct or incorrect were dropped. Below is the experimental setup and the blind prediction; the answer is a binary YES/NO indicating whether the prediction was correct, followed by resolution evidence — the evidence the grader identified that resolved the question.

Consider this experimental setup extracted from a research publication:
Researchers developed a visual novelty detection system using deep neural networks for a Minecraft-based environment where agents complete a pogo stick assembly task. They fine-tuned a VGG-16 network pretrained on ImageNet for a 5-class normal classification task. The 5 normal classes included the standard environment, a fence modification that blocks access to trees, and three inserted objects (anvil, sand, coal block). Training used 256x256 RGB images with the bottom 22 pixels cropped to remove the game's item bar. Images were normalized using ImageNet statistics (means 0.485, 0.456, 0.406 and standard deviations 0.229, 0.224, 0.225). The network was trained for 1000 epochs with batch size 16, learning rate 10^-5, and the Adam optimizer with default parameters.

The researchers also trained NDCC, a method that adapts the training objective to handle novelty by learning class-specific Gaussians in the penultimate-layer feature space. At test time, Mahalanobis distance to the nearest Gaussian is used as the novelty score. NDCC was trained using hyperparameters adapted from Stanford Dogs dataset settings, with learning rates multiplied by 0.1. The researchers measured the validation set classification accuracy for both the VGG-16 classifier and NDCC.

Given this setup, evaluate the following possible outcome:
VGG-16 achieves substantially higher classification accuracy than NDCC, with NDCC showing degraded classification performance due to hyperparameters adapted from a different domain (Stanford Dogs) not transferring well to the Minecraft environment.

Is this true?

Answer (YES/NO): NO